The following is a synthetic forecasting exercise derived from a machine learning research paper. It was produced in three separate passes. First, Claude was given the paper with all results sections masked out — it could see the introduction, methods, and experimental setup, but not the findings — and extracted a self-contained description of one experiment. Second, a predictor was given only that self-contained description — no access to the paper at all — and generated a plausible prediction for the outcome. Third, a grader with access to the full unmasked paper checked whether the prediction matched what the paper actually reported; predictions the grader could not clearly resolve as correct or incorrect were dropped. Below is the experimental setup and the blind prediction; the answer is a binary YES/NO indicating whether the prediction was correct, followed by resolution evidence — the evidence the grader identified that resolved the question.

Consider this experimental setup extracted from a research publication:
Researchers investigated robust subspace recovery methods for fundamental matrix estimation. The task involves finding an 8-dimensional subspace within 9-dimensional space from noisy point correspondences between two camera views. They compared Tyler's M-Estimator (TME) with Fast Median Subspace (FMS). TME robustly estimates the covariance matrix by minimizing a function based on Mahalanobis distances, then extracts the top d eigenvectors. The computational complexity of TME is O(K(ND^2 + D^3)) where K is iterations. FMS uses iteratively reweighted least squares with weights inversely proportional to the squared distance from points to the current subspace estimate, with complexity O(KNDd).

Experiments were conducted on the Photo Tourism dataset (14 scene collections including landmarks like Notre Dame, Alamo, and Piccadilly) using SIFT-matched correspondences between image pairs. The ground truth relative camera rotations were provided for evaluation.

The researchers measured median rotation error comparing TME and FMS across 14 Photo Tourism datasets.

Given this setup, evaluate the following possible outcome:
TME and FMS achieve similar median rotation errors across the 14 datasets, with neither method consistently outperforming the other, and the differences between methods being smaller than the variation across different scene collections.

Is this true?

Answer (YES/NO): NO